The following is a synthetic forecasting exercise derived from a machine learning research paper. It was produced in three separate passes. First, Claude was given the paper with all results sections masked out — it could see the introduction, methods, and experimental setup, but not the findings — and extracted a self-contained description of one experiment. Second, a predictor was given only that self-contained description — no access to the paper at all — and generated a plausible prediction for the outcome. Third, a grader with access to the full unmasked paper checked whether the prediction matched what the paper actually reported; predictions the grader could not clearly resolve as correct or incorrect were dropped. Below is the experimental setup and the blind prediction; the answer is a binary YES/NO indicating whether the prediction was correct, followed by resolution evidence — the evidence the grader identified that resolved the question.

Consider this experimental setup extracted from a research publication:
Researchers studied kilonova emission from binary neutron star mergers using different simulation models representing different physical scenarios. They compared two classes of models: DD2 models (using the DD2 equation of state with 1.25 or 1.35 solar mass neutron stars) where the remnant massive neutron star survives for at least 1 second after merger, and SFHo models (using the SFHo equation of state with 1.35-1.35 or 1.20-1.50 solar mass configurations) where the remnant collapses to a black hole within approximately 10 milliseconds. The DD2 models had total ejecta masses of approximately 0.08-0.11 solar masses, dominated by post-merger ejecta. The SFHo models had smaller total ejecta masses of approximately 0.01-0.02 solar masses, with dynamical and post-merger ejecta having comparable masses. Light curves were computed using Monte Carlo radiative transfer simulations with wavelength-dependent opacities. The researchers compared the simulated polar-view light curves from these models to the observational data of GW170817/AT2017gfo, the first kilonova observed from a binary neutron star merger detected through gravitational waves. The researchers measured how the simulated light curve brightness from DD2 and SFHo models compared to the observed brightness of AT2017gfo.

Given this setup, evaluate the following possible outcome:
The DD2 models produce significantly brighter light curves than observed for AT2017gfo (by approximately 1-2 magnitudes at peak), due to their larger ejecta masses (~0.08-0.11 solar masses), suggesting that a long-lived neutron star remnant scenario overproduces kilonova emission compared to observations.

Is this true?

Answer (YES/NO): NO